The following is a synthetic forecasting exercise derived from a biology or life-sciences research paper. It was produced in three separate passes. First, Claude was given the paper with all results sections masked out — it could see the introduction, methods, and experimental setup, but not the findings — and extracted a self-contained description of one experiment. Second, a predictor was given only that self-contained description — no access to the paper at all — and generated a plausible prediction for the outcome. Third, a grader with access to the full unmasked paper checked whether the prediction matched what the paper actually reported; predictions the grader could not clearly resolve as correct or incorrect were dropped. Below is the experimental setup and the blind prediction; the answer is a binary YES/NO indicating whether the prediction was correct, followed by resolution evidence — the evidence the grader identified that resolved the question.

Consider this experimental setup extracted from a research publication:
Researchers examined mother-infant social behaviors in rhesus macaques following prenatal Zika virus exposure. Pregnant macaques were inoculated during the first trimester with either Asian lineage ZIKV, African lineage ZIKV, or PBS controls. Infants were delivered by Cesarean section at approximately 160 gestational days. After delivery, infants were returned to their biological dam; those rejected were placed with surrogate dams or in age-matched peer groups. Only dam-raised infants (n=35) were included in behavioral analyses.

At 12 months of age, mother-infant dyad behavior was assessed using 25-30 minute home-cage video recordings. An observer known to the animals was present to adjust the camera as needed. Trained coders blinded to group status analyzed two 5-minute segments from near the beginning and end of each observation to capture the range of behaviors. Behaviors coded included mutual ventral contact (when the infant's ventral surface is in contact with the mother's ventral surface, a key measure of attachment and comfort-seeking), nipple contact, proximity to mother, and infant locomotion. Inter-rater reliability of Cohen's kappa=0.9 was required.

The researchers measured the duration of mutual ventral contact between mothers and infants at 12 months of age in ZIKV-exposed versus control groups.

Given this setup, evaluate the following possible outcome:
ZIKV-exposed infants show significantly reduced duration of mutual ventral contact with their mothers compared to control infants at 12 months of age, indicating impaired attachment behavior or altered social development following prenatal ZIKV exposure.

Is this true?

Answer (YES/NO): NO